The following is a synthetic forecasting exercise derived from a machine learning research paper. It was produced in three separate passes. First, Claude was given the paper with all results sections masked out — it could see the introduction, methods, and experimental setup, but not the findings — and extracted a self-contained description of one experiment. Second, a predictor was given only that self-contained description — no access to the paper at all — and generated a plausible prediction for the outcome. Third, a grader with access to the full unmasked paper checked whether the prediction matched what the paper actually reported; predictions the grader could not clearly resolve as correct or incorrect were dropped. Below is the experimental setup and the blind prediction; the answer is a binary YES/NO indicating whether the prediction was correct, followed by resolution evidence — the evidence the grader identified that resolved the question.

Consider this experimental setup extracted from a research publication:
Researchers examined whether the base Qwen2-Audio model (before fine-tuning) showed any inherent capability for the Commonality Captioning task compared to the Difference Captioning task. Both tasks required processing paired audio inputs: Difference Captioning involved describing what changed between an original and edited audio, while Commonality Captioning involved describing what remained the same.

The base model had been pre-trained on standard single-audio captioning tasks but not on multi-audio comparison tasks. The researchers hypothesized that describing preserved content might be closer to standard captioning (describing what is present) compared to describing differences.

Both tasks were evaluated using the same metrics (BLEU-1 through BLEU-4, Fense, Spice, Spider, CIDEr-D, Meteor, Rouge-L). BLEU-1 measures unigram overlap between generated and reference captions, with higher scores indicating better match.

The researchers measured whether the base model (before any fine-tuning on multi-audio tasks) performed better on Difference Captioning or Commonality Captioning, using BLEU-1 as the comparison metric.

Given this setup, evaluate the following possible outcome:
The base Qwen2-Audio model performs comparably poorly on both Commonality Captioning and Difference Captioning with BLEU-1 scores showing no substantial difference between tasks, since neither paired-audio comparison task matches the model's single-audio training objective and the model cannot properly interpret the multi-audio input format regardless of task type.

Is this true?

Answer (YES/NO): NO